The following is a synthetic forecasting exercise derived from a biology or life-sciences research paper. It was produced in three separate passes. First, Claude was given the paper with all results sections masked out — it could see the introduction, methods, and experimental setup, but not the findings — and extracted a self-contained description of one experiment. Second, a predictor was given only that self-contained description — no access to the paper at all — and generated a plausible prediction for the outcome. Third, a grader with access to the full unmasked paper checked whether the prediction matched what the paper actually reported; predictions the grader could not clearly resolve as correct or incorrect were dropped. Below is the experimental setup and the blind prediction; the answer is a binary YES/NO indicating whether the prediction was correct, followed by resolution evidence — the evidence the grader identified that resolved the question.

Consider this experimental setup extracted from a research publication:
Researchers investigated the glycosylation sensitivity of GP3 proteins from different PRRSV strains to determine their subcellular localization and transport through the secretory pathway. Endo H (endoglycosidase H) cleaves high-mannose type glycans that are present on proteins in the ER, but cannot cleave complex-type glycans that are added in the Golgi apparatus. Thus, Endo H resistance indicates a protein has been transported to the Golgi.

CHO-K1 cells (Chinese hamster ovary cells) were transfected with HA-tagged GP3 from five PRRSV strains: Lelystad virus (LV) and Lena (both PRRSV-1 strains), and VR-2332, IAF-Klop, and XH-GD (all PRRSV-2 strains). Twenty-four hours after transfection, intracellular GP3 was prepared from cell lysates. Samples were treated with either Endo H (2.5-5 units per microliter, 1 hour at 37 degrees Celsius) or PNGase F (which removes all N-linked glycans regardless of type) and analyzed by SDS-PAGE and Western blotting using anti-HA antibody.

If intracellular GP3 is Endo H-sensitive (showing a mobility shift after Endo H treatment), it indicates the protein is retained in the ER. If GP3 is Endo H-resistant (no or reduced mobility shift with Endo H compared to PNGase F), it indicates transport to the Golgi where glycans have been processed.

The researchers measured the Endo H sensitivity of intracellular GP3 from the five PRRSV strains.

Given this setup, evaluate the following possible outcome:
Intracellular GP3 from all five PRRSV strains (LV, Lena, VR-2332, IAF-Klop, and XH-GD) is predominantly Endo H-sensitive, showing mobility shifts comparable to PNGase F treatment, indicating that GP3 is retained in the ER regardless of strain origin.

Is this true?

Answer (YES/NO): NO